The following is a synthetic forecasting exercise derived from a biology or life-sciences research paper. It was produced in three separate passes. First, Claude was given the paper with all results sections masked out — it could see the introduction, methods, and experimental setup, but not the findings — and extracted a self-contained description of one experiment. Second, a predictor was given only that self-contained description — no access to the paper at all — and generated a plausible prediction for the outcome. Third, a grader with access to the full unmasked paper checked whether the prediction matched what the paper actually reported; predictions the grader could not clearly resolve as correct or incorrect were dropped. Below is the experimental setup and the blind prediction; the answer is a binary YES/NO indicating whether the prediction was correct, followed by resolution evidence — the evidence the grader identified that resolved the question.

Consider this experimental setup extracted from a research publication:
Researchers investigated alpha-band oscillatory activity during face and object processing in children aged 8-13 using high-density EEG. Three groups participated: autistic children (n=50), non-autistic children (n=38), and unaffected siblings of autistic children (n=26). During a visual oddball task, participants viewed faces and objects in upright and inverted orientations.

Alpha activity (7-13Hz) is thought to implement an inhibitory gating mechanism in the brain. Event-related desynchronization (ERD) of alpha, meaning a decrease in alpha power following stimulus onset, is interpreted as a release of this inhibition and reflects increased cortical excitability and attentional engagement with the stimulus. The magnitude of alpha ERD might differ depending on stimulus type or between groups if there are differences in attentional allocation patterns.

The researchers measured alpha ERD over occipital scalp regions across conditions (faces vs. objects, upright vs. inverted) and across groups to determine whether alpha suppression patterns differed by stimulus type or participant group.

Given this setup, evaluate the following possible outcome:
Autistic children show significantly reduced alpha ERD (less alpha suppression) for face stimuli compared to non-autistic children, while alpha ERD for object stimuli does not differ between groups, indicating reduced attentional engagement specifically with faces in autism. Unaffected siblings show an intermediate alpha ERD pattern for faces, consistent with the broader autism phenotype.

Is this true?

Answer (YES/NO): NO